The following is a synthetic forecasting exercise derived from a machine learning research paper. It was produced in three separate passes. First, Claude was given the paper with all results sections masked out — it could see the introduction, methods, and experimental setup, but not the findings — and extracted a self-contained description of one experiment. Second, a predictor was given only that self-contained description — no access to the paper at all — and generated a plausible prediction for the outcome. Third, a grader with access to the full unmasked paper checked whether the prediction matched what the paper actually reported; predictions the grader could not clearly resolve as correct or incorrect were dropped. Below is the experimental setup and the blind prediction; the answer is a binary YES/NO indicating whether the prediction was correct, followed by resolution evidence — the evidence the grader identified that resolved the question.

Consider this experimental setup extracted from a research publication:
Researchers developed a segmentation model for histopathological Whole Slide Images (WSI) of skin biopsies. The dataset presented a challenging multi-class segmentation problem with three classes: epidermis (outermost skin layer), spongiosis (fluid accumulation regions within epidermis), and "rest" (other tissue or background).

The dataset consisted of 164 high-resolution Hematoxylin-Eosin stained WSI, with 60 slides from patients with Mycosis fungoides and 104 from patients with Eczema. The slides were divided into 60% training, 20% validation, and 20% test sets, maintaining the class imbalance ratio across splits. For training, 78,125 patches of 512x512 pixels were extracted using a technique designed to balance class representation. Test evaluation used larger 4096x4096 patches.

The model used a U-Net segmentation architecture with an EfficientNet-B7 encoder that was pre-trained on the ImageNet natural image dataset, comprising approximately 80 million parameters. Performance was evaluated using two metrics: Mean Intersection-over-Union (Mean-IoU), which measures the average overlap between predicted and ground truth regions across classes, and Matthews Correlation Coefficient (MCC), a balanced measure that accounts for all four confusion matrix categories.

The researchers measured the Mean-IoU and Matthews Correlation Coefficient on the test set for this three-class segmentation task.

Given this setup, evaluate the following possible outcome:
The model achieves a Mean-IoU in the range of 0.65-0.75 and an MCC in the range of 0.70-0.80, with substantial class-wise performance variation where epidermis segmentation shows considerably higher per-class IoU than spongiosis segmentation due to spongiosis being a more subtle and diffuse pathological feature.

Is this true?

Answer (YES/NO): NO